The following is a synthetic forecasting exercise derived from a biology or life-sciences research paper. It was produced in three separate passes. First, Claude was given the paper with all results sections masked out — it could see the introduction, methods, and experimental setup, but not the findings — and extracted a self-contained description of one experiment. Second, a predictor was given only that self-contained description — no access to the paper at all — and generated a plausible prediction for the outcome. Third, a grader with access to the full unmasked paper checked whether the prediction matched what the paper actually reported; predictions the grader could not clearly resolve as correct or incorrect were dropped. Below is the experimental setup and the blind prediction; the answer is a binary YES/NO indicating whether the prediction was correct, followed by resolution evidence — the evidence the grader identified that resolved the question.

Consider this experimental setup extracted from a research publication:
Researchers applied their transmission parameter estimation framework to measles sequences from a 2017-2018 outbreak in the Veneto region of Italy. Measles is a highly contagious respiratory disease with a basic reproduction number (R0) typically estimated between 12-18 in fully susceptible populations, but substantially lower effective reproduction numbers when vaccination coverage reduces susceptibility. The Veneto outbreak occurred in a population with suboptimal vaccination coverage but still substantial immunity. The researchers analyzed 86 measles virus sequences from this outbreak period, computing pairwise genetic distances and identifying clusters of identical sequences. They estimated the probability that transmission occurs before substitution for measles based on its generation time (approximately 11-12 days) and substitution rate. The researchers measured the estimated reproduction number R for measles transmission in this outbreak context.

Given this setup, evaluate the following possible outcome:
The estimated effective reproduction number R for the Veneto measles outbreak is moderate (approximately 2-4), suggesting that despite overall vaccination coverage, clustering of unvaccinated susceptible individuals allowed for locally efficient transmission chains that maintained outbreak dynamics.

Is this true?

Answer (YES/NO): NO